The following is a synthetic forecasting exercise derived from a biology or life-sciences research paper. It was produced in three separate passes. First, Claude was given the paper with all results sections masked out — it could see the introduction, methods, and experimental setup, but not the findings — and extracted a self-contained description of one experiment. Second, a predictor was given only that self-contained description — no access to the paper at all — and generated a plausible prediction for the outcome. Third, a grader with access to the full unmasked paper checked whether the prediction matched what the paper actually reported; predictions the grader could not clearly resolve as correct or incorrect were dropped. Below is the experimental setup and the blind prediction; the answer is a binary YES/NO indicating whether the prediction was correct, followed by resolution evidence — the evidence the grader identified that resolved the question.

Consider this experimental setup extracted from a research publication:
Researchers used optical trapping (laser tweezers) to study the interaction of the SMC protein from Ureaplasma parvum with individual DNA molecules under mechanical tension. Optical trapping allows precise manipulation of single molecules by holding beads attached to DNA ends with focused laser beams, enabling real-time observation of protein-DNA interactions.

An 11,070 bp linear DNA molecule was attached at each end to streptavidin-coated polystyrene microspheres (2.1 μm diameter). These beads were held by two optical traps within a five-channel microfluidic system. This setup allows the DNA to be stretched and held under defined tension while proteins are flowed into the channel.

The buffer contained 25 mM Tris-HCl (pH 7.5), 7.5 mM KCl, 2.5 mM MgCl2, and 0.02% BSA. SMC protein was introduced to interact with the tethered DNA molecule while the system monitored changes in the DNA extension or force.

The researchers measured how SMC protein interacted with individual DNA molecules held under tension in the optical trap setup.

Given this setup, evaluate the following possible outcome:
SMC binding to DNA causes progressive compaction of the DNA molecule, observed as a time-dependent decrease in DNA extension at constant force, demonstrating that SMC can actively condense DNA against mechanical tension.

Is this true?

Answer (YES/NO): NO